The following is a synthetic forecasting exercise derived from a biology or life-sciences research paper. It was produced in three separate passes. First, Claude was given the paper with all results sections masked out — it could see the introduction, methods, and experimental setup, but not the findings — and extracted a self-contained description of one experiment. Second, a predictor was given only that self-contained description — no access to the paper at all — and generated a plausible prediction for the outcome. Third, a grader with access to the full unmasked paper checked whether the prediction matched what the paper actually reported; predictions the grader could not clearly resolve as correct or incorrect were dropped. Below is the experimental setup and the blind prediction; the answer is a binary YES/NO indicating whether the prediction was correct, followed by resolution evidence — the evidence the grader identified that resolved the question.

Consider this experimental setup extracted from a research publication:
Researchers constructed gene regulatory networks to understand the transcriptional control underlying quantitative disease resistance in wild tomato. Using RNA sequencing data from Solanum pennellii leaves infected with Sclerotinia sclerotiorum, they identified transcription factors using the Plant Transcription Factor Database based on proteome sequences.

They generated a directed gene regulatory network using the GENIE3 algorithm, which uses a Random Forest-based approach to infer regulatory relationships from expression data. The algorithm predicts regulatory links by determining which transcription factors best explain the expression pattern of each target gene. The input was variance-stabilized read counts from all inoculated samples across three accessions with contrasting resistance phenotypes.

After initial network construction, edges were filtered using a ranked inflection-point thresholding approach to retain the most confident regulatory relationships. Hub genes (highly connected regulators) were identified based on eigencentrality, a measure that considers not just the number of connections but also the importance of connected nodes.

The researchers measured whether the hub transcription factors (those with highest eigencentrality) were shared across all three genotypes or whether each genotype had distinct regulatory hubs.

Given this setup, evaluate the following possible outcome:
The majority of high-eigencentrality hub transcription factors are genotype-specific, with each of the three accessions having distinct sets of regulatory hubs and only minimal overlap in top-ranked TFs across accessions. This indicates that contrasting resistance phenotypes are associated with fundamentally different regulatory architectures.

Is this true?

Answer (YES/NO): NO